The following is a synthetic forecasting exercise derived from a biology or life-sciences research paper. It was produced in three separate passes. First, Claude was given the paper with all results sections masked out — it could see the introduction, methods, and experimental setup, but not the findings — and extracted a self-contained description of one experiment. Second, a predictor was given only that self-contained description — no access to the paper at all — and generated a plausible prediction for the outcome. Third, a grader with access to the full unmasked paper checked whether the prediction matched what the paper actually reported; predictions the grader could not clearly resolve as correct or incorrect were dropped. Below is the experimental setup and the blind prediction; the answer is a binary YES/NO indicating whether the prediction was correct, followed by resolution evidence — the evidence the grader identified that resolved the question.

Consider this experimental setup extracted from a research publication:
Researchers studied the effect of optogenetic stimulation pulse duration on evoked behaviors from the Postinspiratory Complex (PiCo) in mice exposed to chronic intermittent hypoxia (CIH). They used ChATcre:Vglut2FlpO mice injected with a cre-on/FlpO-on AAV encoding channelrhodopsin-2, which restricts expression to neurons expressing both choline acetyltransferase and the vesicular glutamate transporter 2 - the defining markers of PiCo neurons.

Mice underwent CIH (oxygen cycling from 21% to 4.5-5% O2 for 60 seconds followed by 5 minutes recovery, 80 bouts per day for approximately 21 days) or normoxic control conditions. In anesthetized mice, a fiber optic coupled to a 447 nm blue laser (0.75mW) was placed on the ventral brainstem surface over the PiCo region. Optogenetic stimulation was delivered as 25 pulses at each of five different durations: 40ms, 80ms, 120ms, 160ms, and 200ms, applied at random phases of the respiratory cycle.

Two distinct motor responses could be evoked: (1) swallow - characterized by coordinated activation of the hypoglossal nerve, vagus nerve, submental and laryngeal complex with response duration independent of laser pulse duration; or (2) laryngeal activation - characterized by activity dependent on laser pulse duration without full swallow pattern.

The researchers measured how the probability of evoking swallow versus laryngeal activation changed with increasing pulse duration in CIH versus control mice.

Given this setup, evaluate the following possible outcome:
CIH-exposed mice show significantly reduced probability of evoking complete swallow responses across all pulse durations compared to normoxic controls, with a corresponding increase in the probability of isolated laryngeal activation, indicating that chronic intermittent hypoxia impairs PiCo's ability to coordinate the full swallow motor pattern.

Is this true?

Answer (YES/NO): NO